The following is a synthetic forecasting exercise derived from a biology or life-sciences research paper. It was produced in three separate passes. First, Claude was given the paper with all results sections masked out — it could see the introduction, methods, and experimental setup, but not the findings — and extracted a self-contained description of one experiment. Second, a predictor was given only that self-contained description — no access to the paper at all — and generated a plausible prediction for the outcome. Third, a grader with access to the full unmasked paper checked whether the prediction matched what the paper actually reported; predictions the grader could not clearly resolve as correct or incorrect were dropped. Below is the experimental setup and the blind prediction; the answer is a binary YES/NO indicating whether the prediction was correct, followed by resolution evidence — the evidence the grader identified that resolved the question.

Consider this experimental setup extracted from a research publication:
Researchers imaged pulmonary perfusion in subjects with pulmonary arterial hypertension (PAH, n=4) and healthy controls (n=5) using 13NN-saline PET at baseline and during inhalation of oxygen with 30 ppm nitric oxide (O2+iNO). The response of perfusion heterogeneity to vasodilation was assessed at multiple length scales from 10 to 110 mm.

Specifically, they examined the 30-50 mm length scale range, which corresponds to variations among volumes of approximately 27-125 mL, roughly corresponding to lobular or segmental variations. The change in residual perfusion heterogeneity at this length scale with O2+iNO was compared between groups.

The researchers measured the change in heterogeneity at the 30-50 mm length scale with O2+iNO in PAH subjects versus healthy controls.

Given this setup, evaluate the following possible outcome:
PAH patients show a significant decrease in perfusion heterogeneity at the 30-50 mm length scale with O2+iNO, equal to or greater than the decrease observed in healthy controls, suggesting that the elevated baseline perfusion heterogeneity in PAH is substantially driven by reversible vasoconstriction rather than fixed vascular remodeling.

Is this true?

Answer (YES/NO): NO